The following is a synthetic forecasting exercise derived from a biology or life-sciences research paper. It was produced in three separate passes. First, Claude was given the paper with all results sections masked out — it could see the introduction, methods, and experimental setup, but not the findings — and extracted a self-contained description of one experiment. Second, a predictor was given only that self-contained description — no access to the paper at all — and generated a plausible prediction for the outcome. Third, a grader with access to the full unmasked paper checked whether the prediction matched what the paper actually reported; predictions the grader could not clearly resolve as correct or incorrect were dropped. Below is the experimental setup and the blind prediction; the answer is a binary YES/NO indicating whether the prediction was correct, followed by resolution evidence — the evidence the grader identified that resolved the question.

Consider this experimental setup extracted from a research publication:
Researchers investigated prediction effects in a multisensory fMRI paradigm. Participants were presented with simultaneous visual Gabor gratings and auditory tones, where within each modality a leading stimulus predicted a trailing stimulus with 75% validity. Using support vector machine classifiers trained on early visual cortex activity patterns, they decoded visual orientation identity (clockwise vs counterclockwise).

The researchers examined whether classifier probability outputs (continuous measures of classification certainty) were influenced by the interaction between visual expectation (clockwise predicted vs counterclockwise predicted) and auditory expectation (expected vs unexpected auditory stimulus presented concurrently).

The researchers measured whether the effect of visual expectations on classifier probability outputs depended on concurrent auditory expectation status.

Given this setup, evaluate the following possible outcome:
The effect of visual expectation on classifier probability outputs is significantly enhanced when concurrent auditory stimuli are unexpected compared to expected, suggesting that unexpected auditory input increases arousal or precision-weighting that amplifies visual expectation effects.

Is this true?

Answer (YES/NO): NO